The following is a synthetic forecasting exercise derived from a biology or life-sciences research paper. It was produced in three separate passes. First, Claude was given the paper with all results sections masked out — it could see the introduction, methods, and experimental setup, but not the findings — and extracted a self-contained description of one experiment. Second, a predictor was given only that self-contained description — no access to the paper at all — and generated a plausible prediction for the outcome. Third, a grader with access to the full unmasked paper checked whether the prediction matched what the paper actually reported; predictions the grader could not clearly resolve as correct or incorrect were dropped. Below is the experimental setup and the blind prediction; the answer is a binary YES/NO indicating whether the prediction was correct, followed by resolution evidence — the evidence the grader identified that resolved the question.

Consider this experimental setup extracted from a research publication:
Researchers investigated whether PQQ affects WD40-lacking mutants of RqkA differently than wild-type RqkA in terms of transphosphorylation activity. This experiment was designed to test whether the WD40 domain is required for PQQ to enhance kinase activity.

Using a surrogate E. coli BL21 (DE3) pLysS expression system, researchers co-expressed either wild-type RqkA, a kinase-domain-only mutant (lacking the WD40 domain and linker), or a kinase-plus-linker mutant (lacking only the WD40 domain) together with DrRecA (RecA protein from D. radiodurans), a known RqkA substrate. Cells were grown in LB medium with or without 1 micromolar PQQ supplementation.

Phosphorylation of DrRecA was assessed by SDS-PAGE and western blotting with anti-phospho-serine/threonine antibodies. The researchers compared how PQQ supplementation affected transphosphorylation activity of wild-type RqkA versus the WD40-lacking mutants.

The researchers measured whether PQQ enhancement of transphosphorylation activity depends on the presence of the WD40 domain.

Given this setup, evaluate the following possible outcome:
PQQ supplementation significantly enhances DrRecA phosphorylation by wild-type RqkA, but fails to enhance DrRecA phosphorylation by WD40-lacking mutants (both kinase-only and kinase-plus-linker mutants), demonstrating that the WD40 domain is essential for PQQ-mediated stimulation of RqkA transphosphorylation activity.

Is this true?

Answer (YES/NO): YES